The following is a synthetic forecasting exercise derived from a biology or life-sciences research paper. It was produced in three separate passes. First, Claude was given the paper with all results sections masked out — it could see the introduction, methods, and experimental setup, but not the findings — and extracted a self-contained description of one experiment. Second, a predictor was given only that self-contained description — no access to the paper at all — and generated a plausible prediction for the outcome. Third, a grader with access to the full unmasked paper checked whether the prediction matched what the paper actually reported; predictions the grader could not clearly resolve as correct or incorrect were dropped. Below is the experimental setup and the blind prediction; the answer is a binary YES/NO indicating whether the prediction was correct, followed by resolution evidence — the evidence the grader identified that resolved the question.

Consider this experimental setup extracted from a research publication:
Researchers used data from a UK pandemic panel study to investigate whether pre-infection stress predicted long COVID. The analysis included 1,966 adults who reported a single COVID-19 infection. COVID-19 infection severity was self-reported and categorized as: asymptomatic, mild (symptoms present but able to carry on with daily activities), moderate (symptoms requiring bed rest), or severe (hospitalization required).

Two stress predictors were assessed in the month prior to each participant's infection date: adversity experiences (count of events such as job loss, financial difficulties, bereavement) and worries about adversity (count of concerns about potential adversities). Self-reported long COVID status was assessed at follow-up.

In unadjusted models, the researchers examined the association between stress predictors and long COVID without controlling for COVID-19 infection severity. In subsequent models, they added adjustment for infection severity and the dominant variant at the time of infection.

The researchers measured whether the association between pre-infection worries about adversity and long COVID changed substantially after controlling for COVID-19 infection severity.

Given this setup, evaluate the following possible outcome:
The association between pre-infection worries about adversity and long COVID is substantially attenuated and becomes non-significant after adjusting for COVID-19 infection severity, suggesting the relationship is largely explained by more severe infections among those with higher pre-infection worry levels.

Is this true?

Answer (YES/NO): NO